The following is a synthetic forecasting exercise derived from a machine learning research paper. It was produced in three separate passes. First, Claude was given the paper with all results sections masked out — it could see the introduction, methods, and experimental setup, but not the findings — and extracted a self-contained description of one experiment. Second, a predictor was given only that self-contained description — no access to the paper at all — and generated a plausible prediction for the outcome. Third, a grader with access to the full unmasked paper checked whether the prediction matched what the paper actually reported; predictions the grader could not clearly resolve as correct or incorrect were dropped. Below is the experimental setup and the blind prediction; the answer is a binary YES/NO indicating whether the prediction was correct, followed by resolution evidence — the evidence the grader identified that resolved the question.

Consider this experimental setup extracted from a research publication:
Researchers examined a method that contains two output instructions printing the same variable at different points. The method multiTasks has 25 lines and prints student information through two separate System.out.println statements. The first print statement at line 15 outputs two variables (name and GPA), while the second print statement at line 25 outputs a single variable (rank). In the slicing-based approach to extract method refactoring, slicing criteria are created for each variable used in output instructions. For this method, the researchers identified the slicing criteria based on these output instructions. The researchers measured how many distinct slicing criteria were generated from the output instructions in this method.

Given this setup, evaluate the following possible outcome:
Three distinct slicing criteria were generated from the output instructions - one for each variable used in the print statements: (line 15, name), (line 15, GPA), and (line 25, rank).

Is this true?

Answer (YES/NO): YES